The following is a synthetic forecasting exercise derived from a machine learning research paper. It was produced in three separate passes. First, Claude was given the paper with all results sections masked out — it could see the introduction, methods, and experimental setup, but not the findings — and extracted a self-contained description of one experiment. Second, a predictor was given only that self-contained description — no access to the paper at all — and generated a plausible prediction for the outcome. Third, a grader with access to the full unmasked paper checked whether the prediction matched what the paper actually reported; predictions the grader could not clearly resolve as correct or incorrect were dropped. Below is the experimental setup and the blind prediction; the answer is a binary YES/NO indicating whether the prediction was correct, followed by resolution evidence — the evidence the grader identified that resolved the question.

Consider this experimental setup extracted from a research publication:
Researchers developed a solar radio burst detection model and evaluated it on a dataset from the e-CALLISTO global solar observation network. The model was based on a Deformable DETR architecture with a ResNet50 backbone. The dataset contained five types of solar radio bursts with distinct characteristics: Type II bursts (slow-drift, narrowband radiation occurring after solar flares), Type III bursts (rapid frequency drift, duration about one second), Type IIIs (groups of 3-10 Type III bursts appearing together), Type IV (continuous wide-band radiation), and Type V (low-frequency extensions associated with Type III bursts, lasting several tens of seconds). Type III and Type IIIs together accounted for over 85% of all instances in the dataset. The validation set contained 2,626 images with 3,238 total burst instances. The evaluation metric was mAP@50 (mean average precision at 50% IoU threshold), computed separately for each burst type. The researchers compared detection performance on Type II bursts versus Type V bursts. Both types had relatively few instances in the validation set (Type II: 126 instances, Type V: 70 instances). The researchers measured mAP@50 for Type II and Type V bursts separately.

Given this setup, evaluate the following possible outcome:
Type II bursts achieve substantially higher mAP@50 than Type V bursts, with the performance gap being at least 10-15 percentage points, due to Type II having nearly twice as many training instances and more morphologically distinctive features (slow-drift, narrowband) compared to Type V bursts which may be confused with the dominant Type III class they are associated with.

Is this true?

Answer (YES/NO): NO